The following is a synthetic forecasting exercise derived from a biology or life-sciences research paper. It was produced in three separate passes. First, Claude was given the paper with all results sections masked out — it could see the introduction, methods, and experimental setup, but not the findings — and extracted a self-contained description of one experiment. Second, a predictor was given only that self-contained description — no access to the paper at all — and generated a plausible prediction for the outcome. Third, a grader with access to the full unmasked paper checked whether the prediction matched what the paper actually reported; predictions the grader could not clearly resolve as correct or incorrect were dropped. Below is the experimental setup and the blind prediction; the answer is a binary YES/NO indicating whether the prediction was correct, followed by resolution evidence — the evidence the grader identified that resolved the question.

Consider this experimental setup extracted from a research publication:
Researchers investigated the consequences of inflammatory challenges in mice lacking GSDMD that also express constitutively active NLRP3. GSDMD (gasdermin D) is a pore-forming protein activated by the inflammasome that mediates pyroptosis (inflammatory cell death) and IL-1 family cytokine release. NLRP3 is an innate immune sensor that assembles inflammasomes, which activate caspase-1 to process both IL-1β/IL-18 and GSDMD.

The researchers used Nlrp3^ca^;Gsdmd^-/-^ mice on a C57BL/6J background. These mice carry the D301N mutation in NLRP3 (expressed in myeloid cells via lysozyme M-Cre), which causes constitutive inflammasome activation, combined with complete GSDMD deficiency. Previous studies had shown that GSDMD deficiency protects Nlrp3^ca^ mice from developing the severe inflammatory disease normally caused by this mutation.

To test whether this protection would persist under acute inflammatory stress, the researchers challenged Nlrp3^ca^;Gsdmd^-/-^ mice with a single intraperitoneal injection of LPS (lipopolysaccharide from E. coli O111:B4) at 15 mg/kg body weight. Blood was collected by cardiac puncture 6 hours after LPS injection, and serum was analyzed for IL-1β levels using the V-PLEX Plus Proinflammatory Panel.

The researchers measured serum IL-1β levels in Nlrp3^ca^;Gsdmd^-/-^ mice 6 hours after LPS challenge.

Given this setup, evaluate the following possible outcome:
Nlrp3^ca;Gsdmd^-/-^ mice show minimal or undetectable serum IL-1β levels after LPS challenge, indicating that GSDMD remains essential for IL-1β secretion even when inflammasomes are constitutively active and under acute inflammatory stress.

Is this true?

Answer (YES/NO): NO